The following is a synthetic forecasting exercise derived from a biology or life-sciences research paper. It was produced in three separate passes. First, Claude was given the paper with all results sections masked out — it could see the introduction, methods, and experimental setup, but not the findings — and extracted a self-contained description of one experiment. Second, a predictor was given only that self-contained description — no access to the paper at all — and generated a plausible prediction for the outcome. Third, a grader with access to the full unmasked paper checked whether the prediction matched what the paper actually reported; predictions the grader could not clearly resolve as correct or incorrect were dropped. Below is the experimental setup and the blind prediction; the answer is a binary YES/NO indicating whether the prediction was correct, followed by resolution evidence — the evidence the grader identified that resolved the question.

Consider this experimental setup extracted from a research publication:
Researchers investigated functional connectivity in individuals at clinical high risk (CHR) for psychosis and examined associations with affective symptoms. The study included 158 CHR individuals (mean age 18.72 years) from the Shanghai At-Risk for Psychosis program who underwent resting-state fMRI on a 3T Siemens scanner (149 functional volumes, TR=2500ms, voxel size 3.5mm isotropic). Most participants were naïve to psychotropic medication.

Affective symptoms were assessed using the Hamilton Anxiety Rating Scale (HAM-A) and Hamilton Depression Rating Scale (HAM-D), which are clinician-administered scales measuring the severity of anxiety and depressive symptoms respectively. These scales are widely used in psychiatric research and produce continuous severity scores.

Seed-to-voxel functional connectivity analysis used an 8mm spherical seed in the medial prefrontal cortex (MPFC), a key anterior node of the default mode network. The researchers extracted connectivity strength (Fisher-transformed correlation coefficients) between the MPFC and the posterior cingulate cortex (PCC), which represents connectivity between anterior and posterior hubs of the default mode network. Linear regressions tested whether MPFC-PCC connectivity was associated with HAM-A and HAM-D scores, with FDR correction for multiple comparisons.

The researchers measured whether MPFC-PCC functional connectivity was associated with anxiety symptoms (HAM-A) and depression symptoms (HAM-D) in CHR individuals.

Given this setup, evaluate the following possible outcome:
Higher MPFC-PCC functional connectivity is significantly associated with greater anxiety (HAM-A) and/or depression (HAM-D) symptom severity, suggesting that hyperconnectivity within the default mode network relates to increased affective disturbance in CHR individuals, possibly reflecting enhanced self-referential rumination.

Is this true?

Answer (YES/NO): YES